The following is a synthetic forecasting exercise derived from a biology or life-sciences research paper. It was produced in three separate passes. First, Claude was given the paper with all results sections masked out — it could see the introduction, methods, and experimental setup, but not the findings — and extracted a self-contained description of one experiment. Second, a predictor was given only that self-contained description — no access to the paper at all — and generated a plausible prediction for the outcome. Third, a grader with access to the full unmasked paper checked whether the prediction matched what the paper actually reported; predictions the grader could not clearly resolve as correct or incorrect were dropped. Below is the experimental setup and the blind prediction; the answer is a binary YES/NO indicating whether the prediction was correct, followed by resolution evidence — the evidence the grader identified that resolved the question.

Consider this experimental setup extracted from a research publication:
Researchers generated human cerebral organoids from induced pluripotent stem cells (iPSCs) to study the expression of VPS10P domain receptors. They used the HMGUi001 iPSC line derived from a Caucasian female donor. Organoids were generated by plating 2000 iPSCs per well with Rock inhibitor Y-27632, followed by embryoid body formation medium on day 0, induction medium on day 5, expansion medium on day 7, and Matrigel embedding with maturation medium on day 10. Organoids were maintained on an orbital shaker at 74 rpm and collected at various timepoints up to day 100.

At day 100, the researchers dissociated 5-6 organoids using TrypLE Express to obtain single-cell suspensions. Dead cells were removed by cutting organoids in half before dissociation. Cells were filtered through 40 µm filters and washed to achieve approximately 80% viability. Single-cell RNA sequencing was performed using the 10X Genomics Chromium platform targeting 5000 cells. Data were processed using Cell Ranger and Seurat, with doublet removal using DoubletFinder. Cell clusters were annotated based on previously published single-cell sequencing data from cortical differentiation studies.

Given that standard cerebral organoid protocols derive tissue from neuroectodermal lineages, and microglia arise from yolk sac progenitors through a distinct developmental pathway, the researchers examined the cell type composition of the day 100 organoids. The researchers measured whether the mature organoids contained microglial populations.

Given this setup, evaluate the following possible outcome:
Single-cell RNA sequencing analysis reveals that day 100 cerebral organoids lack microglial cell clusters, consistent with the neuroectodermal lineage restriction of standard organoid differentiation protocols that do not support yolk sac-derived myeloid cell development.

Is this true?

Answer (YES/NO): YES